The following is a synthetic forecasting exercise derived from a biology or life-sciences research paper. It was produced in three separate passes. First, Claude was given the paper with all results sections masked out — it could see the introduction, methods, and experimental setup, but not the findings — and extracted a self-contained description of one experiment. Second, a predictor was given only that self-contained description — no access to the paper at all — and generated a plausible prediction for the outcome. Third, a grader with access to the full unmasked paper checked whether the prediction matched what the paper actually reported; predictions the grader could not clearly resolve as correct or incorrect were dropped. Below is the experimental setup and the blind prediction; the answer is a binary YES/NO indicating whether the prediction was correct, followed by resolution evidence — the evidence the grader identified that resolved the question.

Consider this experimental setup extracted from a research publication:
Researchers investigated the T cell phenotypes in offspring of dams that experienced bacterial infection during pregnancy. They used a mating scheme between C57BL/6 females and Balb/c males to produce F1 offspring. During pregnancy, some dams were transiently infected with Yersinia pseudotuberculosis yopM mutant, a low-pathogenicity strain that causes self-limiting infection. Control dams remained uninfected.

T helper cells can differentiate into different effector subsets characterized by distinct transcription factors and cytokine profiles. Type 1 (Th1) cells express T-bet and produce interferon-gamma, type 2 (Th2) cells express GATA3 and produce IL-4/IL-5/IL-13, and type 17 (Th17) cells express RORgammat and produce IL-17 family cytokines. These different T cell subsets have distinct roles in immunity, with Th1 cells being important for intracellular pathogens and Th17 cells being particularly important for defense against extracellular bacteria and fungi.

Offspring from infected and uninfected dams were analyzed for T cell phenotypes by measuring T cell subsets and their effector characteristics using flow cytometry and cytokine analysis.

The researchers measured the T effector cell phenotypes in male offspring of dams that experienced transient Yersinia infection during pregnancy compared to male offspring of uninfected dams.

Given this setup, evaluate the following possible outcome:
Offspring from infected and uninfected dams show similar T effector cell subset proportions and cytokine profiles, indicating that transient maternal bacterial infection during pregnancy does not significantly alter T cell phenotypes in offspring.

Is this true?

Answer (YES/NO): NO